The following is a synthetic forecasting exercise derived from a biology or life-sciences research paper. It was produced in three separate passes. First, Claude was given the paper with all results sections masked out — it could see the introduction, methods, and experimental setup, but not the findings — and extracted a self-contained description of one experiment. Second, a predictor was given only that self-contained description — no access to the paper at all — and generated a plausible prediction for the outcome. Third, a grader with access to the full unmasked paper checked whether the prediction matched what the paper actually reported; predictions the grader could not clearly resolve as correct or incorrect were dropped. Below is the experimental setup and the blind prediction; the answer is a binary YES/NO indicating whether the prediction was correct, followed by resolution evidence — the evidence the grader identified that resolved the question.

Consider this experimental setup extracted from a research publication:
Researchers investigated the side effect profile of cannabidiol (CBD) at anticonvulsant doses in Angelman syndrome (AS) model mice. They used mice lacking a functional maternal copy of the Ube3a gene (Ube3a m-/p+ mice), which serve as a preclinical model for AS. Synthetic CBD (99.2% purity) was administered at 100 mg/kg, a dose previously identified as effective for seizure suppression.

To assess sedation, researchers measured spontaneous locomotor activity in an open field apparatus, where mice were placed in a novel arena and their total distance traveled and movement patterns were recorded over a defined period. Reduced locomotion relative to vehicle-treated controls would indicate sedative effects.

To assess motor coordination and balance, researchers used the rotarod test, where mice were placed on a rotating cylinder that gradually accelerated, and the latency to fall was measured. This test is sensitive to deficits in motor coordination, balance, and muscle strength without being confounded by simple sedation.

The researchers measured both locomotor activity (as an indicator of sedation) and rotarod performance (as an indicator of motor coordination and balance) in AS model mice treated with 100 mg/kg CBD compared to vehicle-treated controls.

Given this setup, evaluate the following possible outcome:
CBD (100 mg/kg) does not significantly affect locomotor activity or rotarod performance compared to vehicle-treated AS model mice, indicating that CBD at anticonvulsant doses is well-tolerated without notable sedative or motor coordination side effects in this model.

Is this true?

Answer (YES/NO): NO